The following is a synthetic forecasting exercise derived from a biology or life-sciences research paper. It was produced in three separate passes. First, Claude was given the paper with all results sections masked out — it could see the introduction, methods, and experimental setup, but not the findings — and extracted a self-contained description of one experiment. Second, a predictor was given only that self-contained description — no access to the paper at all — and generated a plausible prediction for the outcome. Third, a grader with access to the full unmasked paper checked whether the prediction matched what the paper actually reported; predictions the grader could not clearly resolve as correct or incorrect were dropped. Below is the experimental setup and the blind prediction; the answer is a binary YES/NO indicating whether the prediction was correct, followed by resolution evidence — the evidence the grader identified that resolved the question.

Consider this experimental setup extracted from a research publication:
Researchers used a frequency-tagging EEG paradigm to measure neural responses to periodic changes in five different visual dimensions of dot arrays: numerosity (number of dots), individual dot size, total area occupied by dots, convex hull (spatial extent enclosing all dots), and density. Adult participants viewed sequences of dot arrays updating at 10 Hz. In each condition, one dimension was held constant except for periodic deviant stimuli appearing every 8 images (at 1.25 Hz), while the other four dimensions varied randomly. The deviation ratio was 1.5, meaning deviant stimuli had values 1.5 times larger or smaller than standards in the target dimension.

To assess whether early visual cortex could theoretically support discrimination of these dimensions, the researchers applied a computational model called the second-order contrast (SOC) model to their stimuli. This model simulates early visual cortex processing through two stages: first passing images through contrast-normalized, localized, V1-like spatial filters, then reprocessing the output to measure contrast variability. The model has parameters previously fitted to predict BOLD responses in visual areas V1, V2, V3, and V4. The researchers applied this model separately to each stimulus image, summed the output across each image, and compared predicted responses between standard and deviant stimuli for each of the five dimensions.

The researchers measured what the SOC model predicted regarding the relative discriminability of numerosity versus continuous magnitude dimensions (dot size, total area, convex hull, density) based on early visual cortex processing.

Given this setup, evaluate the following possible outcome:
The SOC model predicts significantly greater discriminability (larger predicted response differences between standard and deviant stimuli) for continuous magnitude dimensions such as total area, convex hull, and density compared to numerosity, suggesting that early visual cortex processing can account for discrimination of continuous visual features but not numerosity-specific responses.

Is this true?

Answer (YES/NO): NO